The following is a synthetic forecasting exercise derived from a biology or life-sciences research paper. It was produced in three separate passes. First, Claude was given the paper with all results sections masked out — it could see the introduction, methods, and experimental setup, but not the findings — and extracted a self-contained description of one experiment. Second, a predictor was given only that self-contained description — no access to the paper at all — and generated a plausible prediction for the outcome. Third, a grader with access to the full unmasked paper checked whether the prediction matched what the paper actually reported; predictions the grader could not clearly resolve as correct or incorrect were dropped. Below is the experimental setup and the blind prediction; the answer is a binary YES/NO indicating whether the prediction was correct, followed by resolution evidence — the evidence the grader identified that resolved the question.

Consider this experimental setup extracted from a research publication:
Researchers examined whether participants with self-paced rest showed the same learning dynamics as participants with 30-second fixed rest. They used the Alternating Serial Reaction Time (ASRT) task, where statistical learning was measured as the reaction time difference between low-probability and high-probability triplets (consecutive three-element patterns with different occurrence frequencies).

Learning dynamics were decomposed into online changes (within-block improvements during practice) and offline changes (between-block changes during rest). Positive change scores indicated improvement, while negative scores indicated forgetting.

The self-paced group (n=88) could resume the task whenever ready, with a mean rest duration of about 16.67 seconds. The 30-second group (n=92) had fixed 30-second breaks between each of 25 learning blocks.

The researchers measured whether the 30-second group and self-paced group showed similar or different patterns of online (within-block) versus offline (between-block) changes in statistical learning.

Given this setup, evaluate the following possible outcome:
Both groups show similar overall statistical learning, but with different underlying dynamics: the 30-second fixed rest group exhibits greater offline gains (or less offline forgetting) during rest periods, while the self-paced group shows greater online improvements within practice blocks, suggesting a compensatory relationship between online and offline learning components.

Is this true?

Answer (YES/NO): NO